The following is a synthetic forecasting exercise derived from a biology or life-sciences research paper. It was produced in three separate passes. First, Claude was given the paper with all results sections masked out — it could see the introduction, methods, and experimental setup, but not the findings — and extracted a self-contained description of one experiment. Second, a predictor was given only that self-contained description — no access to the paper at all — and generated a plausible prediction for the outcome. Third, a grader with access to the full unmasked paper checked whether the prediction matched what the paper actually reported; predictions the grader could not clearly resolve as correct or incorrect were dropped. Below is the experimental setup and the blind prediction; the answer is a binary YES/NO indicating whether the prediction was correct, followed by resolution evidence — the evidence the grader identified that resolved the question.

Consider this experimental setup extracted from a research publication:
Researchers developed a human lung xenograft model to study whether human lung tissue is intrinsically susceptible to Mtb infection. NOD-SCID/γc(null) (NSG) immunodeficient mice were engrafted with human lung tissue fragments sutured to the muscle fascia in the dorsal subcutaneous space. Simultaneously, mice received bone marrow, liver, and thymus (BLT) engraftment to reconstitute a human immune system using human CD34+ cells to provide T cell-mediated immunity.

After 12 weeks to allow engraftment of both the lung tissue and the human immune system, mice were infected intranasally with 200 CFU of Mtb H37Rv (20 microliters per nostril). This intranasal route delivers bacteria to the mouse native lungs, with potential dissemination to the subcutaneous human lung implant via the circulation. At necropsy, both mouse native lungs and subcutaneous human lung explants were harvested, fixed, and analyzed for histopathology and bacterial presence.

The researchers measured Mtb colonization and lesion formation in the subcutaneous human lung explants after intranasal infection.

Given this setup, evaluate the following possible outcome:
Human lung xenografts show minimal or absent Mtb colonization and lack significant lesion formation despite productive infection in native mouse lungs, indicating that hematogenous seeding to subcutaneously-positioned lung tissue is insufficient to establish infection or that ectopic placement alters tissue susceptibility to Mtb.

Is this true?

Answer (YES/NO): NO